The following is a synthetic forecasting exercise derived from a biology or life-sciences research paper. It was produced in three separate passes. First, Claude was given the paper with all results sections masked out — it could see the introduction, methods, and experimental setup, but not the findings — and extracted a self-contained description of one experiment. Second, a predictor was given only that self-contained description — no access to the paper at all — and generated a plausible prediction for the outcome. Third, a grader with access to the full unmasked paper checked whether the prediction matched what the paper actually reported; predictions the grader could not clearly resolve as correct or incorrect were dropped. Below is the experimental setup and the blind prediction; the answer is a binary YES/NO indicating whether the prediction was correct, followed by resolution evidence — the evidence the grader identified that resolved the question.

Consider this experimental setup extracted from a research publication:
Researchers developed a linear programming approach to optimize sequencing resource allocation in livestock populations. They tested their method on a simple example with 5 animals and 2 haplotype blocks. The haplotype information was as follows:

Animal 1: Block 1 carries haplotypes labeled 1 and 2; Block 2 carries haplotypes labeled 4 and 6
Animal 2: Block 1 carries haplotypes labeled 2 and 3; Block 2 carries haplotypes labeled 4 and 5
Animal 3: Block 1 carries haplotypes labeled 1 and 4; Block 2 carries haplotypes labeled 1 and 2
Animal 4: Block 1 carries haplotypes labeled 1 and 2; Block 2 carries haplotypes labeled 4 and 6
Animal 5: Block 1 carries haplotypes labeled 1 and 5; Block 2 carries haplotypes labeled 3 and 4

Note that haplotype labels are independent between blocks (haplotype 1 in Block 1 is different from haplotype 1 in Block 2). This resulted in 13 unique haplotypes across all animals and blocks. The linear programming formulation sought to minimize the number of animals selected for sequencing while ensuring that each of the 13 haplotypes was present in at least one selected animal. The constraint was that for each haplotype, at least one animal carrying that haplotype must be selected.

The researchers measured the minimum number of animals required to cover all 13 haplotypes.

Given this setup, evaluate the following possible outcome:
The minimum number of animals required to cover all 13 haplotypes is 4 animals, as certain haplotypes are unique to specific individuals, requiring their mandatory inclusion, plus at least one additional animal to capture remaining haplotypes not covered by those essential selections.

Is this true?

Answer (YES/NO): YES